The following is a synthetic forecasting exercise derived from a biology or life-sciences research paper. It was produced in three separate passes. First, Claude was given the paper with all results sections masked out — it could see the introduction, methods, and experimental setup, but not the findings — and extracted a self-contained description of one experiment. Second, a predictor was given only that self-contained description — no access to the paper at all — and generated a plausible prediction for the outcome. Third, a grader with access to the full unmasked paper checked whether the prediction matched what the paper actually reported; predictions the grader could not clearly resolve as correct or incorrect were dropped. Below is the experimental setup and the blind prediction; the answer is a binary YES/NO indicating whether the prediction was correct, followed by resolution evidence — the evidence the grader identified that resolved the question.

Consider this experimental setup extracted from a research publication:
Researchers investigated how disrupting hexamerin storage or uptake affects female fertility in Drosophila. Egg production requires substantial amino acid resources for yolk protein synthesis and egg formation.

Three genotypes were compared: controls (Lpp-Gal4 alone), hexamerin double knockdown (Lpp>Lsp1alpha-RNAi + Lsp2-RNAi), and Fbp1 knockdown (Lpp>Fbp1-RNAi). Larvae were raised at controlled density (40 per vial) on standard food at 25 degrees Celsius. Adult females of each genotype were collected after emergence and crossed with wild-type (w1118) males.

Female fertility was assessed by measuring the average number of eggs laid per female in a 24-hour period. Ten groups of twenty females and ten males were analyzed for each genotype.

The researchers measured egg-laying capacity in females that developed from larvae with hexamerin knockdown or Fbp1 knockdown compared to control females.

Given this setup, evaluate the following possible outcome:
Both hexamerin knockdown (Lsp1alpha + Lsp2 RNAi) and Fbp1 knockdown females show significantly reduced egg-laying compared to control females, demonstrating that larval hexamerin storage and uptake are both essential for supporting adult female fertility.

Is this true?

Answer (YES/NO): YES